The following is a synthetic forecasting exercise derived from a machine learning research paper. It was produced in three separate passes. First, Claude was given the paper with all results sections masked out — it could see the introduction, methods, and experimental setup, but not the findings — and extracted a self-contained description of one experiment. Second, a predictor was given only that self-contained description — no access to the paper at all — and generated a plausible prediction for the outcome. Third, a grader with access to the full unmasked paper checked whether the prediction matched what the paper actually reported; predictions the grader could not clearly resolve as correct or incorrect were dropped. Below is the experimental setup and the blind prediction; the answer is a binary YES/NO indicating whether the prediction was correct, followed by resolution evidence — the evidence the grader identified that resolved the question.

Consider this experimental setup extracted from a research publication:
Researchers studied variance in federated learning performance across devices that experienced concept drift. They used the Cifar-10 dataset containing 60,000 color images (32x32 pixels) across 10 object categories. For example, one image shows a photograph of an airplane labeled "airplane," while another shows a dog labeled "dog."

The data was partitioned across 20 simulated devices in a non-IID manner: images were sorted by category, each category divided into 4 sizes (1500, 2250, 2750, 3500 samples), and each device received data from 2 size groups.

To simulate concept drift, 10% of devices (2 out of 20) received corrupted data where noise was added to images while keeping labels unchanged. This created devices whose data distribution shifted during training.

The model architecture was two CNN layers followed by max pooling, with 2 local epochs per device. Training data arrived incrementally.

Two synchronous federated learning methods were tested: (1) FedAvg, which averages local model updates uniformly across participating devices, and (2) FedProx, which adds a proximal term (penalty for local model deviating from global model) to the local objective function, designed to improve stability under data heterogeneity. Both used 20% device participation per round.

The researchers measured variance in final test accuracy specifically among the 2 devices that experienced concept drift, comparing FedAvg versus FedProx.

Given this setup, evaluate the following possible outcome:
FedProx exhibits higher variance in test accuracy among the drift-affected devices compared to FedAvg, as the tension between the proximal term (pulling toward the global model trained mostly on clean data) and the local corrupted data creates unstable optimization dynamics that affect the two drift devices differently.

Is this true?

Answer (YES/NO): YES